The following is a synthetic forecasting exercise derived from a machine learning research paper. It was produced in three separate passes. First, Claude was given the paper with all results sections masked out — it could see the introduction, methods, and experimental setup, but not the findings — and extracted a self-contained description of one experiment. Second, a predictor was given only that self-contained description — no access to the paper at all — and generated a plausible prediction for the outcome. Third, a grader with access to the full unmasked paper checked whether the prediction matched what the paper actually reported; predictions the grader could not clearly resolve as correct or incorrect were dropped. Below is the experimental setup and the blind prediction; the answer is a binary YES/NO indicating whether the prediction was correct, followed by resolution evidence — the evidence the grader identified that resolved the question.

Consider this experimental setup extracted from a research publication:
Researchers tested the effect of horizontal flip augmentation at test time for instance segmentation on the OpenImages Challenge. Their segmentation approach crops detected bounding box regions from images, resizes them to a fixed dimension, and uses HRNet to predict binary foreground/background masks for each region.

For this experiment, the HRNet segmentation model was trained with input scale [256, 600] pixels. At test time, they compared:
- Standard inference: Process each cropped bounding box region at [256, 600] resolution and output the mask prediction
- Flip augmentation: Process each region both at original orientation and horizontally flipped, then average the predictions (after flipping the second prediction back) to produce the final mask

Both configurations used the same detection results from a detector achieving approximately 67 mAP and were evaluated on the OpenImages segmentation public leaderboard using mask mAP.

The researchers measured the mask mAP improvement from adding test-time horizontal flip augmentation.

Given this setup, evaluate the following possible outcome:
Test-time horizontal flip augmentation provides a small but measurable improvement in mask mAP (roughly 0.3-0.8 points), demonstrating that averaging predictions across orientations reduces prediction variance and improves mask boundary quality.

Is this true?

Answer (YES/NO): NO